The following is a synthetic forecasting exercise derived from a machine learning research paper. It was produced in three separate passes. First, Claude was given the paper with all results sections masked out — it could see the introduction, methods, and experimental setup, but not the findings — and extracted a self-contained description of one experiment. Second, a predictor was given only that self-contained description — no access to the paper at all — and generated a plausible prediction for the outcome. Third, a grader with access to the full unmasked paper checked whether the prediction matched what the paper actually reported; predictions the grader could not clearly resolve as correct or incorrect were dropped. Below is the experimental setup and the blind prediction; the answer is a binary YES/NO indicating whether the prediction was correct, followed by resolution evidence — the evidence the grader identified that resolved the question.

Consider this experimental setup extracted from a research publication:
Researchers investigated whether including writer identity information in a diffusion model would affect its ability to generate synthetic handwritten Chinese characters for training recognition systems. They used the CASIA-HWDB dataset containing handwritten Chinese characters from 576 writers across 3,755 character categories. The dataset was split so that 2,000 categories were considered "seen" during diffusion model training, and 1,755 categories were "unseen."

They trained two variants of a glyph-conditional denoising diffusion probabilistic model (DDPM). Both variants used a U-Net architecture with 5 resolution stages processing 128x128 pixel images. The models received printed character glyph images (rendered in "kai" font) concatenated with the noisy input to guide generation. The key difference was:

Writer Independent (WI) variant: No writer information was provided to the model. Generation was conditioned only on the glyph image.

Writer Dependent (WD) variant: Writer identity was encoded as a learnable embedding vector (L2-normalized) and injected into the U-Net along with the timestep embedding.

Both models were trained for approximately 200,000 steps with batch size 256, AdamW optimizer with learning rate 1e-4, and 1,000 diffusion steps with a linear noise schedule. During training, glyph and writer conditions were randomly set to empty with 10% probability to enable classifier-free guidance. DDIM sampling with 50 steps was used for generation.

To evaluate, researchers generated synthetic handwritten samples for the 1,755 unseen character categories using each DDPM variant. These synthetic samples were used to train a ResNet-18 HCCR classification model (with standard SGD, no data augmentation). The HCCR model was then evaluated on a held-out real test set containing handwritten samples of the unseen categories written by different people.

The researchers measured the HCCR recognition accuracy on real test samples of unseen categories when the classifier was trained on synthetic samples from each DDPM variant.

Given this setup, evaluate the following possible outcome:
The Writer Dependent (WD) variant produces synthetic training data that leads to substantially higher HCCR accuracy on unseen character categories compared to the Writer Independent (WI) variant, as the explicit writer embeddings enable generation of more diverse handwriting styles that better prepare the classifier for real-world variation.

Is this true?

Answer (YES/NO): NO